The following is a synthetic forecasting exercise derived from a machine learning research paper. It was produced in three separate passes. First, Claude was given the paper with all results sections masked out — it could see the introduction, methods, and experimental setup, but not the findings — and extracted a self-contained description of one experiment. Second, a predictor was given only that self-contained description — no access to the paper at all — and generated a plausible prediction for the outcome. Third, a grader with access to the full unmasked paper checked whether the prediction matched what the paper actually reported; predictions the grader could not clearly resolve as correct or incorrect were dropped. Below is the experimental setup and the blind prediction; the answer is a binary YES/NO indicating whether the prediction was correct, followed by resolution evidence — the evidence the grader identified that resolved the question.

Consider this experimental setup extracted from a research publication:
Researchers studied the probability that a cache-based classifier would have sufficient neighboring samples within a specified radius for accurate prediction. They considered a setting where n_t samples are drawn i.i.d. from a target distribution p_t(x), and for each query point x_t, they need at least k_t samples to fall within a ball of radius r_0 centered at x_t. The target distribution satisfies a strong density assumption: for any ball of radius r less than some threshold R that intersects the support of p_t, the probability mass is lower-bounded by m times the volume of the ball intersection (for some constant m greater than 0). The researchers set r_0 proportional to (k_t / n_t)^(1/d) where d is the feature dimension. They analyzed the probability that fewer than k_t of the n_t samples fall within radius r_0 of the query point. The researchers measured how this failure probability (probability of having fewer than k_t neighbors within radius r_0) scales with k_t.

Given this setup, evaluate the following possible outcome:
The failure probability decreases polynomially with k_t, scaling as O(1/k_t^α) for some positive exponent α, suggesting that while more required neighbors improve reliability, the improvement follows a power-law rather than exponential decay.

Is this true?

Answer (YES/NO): NO